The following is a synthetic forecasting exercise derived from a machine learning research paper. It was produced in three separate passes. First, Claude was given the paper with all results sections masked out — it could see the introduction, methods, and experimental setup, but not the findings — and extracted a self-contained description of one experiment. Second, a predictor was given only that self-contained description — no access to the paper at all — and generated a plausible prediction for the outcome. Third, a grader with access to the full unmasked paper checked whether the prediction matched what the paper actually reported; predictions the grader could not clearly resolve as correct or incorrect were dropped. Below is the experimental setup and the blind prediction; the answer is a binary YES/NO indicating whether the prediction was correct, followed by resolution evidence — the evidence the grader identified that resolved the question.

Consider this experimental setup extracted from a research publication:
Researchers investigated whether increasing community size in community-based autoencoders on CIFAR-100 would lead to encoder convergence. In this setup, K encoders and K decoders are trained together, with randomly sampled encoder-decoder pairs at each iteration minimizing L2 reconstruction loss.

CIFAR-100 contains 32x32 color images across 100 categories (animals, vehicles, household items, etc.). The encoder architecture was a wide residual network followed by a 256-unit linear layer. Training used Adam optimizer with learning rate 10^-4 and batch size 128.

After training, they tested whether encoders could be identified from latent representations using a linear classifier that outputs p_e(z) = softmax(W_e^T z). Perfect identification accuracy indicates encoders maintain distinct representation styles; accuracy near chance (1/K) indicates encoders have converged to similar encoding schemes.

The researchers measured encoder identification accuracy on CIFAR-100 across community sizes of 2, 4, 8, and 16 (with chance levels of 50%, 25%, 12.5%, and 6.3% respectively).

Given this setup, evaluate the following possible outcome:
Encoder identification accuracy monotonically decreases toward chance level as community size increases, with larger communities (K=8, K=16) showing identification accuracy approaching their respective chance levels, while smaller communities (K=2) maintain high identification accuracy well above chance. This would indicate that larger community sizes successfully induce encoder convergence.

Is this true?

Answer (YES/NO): NO